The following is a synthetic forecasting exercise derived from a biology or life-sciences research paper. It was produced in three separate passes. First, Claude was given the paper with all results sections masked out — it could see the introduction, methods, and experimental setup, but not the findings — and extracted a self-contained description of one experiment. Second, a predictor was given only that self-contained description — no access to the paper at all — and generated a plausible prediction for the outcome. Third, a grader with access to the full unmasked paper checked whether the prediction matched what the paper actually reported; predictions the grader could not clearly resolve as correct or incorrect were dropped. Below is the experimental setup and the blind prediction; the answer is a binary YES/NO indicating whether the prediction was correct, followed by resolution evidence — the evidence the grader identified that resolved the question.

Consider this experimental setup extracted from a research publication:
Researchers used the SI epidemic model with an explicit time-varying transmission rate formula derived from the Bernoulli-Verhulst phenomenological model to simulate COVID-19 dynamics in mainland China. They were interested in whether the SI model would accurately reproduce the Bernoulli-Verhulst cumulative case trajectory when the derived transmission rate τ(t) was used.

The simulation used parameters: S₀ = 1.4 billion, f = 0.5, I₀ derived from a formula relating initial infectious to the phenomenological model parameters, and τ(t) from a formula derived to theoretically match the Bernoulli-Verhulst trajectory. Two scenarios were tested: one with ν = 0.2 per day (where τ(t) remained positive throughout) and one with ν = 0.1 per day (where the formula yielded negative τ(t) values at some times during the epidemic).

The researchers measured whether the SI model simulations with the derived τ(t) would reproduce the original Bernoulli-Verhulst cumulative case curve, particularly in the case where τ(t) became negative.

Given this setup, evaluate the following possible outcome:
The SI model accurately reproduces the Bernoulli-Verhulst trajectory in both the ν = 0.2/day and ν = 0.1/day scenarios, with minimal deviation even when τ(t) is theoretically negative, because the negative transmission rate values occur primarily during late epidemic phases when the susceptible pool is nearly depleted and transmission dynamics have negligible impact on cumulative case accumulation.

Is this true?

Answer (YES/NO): NO